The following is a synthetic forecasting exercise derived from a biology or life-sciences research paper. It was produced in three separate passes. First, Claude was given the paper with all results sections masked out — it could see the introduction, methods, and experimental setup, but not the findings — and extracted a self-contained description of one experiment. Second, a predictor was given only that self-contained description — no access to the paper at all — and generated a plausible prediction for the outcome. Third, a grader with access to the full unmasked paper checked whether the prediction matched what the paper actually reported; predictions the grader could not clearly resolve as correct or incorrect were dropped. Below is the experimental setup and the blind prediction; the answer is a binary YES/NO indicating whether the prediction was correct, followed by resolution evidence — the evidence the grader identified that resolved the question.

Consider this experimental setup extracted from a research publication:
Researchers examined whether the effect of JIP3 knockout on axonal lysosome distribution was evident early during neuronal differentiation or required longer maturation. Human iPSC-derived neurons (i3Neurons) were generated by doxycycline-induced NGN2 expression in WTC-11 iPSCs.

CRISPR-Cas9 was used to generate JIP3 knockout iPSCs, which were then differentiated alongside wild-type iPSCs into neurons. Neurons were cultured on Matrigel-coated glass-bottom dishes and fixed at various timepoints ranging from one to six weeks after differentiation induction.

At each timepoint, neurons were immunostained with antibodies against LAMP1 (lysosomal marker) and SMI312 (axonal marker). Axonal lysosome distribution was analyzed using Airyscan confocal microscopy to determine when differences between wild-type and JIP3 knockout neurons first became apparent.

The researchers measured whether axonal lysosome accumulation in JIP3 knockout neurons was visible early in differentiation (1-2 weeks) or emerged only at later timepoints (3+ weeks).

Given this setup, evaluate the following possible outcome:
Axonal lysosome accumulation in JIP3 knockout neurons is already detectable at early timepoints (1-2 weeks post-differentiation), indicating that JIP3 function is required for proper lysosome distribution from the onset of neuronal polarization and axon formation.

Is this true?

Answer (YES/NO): YES